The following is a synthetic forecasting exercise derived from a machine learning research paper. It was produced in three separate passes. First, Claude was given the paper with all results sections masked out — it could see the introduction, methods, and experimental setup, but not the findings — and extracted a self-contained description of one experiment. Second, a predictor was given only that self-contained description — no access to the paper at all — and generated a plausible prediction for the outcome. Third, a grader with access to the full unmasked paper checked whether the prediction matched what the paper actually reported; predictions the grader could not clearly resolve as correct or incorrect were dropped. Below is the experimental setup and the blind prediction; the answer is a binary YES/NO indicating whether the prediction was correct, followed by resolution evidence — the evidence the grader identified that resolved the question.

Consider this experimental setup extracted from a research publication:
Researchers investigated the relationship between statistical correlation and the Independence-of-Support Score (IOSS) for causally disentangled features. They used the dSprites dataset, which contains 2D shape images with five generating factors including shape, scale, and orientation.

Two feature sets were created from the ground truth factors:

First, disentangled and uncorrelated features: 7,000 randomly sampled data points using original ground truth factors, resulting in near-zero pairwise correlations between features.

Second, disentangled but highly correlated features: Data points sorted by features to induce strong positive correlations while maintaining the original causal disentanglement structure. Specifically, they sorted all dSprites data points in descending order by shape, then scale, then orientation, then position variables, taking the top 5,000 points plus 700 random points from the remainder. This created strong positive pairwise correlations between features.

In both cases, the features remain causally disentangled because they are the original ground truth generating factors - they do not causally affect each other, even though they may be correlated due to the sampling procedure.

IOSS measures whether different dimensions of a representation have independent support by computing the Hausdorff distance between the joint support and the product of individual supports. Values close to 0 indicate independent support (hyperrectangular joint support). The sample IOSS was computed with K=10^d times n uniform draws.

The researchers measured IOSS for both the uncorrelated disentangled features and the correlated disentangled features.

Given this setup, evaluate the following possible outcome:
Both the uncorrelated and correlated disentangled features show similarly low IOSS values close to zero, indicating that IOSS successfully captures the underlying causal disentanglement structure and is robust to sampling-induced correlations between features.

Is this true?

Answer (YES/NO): YES